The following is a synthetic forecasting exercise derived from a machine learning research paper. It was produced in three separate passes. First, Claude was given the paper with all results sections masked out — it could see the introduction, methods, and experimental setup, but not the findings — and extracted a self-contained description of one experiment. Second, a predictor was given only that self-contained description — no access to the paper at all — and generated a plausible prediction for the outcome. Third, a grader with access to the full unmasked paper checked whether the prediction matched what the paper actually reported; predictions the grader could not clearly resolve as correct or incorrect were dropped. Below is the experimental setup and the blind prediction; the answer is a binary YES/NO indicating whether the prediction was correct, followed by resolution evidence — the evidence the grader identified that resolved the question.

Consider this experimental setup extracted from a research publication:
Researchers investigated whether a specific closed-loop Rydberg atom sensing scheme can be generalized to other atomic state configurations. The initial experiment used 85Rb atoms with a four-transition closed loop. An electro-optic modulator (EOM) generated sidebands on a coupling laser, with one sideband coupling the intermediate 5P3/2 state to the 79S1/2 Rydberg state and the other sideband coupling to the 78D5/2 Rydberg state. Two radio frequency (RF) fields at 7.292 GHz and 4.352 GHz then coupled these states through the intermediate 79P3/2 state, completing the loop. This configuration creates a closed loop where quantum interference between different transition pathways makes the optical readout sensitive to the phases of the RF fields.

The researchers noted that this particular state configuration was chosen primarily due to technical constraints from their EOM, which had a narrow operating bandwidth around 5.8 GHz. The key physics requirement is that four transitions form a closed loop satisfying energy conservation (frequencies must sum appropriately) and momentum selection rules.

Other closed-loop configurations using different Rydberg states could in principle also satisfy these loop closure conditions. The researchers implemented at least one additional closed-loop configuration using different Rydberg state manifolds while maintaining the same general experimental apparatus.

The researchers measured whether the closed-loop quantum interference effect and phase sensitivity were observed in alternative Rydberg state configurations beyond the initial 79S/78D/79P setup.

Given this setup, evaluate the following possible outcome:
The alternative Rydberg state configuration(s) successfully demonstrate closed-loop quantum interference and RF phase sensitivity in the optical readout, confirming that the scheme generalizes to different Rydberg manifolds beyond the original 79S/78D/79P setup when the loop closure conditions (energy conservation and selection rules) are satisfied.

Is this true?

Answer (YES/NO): YES